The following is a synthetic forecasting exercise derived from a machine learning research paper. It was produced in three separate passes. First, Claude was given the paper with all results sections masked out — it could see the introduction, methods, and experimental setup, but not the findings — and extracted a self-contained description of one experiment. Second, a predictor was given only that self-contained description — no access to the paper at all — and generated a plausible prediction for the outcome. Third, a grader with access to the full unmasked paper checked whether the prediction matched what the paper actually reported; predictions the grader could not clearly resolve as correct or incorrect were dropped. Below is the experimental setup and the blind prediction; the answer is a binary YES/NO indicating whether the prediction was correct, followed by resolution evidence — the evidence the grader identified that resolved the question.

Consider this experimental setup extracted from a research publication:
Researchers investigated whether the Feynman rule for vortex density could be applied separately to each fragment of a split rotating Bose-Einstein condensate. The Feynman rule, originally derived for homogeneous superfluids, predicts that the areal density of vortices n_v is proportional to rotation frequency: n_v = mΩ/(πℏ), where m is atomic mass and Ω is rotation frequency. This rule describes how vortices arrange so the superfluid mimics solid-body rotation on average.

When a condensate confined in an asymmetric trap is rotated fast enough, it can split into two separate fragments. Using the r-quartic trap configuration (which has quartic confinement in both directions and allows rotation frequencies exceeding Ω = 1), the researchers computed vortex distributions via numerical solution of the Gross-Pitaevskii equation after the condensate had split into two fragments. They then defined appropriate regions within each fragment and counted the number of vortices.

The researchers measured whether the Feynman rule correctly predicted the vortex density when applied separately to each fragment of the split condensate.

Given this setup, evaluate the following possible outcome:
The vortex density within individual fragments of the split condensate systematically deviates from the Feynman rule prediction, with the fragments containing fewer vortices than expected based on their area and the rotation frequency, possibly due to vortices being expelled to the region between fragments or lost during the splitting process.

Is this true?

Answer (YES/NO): NO